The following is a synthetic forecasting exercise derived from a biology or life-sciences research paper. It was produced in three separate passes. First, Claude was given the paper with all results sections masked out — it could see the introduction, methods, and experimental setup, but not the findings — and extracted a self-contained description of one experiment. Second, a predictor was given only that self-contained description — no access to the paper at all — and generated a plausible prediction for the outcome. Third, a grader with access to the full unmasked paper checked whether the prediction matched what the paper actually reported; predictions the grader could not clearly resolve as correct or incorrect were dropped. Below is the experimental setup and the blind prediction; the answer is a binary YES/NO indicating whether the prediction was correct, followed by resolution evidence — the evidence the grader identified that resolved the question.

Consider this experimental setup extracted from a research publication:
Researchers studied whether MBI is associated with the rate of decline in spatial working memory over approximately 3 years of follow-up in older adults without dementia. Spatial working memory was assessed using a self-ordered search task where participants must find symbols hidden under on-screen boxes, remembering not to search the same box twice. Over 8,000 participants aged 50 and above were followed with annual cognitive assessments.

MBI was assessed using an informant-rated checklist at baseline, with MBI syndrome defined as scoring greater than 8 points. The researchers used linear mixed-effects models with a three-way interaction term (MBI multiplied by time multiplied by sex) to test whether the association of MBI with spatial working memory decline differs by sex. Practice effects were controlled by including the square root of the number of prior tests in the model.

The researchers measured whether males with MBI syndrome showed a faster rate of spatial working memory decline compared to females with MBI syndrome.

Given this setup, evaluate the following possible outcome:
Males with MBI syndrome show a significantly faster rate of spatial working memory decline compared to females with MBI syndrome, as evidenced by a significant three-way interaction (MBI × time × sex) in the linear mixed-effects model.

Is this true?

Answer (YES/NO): NO